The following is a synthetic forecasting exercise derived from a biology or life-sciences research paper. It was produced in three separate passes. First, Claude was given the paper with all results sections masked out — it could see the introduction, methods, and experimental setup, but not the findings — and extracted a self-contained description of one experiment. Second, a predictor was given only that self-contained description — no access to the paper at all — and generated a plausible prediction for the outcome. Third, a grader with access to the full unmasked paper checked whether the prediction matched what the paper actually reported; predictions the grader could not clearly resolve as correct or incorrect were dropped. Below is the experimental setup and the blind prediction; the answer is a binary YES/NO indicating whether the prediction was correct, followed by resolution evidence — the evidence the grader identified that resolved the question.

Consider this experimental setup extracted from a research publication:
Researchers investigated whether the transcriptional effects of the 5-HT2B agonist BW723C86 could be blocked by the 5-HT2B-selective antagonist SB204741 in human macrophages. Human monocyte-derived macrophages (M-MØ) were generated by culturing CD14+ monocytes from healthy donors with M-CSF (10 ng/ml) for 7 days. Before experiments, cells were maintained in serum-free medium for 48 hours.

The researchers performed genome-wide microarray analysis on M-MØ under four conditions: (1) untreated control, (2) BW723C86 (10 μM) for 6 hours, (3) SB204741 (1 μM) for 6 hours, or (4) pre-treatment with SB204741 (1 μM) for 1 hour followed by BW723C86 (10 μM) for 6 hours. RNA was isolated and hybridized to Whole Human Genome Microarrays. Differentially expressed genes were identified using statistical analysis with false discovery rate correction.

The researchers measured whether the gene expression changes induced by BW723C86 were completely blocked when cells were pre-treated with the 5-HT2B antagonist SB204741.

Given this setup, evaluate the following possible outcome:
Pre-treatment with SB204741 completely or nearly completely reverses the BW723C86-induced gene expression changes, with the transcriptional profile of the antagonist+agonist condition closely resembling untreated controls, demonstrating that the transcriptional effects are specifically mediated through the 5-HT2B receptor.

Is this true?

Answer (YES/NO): NO